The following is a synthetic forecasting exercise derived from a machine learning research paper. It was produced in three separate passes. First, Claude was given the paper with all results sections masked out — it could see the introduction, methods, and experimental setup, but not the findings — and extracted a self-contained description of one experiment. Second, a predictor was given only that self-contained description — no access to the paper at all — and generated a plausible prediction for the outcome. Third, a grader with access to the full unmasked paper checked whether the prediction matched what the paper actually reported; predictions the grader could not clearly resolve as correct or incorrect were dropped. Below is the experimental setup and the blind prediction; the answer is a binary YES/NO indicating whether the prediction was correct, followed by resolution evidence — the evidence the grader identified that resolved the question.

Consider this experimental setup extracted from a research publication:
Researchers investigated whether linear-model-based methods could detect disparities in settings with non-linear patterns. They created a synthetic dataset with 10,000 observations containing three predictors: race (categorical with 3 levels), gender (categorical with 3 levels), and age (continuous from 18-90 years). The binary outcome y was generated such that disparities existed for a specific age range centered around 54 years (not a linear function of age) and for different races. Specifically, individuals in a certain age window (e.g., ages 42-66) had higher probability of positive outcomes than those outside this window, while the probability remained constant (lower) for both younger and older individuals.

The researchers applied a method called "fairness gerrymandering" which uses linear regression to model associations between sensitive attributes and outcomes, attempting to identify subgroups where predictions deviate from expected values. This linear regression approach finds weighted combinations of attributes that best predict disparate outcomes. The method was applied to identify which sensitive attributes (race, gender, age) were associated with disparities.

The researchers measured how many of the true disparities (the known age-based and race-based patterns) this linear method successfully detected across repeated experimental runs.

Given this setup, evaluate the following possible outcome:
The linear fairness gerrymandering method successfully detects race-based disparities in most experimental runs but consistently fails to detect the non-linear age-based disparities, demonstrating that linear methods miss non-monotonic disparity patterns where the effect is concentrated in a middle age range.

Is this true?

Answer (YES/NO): NO